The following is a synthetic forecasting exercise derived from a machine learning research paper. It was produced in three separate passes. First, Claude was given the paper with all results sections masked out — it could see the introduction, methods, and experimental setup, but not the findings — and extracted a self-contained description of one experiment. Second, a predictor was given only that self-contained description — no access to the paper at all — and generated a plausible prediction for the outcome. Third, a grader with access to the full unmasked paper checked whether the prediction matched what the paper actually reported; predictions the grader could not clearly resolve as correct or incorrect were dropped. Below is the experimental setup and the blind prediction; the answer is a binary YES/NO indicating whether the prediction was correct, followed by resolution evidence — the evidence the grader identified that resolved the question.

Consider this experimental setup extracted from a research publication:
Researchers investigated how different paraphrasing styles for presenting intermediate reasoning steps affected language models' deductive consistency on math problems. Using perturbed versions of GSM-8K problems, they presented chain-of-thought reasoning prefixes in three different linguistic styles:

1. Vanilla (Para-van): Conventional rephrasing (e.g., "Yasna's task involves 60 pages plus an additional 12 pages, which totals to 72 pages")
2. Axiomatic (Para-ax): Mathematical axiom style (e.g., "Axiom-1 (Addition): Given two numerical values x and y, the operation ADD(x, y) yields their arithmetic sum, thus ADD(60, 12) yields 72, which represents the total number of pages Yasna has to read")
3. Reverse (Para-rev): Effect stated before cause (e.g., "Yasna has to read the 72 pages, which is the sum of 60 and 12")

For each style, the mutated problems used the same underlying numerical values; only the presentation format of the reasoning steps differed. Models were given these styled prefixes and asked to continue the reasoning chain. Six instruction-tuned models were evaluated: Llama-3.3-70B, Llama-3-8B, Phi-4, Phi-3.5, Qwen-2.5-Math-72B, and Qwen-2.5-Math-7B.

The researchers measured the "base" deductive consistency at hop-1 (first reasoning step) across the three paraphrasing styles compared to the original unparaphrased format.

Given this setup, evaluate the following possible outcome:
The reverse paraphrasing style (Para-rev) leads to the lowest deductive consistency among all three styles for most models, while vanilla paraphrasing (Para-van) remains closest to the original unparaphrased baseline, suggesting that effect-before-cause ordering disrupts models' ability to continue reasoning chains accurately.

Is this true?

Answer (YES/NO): NO